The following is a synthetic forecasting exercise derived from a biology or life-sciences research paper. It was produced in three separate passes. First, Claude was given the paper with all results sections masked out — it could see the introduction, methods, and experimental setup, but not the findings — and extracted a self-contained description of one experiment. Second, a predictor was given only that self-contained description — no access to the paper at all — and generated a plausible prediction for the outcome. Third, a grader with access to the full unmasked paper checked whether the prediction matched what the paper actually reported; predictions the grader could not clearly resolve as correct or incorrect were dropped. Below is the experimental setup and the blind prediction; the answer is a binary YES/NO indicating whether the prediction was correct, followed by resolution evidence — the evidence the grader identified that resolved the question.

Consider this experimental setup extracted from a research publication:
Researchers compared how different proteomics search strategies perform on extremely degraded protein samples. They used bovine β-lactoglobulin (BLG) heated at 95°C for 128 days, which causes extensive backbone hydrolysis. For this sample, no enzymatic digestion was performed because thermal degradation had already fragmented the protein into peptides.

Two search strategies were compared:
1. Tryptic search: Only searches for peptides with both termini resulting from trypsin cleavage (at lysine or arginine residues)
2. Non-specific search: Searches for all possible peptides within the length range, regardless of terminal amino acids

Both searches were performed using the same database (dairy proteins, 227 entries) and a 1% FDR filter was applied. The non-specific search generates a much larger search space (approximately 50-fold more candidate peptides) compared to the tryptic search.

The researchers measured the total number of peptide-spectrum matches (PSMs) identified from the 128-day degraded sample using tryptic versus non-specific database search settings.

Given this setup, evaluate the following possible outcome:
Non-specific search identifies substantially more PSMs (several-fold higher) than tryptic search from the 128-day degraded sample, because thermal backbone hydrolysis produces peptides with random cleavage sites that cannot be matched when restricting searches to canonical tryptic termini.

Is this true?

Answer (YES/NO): YES